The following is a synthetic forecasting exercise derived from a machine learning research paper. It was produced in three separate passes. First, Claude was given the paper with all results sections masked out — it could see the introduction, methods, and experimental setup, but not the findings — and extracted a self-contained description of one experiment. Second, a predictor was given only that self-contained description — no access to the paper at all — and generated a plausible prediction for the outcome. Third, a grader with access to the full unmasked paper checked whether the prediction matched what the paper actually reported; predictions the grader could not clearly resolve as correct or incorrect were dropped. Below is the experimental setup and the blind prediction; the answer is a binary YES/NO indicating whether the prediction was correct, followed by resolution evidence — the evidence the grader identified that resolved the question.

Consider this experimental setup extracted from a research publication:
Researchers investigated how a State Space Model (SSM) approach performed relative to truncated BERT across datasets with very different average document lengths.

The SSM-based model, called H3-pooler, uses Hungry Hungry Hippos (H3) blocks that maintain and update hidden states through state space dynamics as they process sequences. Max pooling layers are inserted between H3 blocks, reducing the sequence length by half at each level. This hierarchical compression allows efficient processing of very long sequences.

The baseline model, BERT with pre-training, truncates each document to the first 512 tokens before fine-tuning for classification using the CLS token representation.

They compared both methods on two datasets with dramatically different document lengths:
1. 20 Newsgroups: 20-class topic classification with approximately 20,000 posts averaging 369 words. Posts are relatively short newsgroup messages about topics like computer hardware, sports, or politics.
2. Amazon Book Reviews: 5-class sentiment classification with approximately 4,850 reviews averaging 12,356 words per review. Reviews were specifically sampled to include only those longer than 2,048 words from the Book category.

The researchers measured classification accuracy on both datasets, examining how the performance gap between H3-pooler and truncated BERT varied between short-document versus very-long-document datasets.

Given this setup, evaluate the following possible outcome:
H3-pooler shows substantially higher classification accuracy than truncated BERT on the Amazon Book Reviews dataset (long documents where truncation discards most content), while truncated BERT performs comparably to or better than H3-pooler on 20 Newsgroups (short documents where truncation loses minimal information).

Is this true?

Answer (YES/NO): YES